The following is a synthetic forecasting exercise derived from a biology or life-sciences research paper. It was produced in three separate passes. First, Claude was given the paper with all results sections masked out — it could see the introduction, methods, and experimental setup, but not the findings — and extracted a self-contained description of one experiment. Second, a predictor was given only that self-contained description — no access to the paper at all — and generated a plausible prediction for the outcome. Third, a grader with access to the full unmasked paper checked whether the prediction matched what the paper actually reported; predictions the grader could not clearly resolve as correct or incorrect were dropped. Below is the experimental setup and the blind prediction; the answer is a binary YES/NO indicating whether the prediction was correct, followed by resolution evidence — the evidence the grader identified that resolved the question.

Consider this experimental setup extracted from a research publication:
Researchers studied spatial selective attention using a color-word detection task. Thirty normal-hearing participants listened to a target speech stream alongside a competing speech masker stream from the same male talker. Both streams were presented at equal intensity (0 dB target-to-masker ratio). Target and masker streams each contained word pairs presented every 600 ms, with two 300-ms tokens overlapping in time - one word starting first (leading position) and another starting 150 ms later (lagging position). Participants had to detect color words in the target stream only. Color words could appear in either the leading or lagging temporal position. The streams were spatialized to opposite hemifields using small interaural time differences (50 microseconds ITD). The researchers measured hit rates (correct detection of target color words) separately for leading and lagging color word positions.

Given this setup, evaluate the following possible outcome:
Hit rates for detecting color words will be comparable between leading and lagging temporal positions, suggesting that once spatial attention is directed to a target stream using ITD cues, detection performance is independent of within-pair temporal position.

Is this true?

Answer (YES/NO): NO